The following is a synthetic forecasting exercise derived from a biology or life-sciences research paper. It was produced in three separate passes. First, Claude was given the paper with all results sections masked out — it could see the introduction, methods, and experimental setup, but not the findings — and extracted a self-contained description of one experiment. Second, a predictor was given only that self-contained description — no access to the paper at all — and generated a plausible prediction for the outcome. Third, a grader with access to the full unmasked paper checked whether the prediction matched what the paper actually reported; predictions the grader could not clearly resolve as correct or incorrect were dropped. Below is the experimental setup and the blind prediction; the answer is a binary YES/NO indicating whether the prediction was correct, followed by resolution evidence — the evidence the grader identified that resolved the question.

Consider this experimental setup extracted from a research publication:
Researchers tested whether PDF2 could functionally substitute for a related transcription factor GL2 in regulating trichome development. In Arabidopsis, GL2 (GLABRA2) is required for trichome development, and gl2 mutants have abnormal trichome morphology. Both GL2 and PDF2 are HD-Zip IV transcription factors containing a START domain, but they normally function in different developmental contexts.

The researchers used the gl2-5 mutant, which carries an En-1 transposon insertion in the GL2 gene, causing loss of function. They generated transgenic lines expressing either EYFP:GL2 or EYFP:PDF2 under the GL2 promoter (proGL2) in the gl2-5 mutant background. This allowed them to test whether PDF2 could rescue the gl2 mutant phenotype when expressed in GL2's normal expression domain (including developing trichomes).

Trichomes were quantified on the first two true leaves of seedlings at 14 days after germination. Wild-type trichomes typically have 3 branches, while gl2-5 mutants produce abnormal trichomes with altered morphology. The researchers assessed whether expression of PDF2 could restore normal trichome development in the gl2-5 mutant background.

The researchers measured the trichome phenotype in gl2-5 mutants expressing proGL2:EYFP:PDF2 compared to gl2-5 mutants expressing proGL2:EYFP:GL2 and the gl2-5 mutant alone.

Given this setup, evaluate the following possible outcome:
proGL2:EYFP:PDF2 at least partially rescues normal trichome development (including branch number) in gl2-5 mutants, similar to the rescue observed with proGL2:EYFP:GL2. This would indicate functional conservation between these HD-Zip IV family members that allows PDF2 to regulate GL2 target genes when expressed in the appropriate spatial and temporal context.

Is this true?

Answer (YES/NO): YES